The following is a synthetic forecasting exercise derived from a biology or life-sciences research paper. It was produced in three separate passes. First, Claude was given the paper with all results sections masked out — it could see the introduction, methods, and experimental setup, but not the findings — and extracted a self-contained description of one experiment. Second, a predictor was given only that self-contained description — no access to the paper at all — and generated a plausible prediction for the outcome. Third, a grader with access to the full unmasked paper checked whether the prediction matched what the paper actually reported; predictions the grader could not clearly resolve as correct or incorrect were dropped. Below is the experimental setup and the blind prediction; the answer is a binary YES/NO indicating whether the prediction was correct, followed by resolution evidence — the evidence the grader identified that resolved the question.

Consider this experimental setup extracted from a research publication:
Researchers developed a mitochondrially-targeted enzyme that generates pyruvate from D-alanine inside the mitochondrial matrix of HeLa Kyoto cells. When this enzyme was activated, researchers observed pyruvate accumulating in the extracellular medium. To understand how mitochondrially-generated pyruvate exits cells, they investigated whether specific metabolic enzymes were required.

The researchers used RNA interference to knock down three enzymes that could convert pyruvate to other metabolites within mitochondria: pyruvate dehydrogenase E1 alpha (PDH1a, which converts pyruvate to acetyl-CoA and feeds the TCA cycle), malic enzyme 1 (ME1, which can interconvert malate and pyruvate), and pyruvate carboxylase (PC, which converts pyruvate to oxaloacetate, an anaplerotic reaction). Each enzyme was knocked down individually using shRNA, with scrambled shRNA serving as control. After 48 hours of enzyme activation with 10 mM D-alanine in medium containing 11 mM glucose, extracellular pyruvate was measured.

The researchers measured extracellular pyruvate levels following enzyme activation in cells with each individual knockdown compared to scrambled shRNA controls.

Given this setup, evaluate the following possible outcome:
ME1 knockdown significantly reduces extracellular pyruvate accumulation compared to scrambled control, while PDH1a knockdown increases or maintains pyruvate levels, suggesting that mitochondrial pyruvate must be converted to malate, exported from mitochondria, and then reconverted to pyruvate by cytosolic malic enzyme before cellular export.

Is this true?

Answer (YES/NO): NO